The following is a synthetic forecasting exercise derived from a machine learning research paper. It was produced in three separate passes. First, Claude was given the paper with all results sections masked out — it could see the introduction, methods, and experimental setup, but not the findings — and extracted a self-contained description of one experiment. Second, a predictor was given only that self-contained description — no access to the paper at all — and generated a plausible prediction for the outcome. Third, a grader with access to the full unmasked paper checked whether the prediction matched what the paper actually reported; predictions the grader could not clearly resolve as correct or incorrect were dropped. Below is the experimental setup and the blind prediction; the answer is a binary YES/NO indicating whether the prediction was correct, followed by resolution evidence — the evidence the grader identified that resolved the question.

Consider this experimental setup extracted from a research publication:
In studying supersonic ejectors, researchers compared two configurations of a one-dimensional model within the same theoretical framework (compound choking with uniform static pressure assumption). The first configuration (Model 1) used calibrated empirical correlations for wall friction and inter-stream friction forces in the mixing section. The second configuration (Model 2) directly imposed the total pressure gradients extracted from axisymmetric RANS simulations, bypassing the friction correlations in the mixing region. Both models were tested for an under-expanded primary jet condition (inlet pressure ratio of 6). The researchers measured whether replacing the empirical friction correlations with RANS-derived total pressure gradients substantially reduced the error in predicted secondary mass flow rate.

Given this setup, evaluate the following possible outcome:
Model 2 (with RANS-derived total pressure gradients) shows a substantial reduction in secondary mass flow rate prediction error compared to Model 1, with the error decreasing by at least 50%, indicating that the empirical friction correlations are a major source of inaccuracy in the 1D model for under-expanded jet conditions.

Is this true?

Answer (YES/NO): NO